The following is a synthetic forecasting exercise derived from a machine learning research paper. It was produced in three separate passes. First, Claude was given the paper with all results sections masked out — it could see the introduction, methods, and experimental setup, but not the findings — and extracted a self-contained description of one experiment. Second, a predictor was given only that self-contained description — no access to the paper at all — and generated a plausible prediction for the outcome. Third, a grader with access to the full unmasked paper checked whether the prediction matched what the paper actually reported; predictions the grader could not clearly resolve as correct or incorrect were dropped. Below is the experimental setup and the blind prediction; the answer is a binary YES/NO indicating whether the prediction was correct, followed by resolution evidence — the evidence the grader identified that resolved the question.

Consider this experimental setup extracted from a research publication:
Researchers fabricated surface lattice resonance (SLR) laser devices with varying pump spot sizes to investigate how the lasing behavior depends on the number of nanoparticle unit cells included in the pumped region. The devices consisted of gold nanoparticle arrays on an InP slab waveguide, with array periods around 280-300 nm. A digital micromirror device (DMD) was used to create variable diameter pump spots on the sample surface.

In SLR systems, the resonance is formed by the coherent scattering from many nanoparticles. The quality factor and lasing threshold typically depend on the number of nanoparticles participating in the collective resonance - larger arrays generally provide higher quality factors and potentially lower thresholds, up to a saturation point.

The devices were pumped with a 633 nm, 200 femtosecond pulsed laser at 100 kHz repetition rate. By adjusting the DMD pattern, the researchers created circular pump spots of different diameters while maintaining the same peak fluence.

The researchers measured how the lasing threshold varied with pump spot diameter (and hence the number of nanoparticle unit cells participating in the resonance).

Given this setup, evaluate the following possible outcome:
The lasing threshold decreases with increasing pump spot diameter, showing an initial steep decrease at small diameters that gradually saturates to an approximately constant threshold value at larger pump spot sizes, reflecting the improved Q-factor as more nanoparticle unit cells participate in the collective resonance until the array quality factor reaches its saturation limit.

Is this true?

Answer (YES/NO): YES